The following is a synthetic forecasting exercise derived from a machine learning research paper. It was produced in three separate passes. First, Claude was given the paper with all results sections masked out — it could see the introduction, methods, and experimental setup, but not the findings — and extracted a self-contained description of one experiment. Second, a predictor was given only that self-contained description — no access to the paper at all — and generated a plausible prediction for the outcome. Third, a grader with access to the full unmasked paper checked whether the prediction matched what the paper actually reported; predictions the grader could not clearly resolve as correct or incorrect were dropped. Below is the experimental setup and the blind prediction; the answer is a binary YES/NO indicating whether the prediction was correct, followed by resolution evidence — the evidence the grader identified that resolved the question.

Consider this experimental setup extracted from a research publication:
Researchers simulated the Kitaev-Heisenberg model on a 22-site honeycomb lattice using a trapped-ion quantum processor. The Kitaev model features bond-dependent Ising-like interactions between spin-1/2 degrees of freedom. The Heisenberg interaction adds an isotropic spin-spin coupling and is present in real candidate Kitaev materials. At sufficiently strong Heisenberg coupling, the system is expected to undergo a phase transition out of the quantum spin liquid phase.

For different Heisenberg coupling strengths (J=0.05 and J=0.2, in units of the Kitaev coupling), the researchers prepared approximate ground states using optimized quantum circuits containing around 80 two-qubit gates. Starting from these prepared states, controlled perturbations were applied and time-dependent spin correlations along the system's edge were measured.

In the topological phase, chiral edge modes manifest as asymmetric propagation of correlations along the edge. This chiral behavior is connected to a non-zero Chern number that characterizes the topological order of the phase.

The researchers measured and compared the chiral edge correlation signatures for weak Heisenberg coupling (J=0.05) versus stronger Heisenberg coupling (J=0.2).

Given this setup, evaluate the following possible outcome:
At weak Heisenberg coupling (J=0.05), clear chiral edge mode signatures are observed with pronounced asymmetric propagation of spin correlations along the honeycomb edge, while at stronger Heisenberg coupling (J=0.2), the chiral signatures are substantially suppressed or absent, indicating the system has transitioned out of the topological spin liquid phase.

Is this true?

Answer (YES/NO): YES